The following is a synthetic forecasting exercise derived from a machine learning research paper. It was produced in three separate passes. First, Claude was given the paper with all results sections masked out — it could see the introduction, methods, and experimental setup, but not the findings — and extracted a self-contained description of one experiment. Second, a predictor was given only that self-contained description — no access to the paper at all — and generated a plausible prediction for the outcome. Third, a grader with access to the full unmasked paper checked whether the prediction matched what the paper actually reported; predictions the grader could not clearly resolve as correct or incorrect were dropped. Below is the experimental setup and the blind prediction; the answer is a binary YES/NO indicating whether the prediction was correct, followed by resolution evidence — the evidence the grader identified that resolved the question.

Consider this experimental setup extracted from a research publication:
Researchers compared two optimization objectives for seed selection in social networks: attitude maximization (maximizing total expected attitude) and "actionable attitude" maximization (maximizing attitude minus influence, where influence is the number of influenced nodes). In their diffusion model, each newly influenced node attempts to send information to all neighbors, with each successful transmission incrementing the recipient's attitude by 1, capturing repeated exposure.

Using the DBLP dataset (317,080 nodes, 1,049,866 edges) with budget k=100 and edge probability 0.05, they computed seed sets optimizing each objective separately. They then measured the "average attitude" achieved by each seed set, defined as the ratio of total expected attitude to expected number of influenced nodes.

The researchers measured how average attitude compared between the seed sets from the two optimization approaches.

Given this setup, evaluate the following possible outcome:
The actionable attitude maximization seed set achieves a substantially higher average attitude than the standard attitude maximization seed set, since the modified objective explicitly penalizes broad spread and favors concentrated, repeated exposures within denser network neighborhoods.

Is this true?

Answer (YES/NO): YES